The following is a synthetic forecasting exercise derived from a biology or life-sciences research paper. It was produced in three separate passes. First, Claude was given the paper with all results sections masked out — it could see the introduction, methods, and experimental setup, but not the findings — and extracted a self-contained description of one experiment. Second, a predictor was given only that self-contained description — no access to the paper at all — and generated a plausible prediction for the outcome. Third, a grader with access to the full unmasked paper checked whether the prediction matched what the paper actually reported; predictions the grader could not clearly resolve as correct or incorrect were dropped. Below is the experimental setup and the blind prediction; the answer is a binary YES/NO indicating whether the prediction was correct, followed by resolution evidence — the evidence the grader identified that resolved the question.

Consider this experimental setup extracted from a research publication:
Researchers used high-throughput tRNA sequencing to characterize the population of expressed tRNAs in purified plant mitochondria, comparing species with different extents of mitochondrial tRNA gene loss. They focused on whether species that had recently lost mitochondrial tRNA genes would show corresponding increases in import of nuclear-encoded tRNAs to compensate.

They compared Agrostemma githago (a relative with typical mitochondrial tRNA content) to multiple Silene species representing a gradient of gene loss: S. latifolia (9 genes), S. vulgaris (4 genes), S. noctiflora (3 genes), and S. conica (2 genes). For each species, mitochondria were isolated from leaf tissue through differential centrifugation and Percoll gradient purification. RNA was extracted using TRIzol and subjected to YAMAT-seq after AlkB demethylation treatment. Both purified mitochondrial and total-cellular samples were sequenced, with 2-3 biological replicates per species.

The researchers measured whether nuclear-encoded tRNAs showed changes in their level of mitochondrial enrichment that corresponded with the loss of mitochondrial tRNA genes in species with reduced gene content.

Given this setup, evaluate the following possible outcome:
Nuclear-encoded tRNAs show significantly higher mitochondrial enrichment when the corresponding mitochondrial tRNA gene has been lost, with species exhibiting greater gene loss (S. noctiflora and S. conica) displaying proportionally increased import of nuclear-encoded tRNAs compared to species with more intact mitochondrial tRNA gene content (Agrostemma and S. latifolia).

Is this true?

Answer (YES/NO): NO